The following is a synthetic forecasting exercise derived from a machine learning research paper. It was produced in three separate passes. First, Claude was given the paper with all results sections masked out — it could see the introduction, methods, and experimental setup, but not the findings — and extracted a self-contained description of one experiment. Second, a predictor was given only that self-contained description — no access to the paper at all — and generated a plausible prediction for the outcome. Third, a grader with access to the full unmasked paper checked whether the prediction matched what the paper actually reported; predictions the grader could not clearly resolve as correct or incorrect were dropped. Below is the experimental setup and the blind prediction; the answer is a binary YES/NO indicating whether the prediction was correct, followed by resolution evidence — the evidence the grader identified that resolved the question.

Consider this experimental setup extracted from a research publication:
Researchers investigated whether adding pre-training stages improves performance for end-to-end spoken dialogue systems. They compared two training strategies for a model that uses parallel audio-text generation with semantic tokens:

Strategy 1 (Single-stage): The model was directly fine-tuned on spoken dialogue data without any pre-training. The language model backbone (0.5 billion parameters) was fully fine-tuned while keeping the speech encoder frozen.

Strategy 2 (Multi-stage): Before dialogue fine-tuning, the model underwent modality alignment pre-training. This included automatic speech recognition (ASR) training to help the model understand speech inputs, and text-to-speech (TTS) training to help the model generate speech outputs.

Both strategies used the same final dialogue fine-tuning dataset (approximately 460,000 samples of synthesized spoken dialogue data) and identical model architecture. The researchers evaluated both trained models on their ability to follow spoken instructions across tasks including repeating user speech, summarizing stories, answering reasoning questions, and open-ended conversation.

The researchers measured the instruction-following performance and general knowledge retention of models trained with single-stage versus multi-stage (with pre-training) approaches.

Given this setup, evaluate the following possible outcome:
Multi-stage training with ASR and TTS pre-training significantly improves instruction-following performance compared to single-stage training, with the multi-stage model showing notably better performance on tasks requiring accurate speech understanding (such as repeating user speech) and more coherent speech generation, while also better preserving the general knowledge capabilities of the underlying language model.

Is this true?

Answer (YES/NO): NO